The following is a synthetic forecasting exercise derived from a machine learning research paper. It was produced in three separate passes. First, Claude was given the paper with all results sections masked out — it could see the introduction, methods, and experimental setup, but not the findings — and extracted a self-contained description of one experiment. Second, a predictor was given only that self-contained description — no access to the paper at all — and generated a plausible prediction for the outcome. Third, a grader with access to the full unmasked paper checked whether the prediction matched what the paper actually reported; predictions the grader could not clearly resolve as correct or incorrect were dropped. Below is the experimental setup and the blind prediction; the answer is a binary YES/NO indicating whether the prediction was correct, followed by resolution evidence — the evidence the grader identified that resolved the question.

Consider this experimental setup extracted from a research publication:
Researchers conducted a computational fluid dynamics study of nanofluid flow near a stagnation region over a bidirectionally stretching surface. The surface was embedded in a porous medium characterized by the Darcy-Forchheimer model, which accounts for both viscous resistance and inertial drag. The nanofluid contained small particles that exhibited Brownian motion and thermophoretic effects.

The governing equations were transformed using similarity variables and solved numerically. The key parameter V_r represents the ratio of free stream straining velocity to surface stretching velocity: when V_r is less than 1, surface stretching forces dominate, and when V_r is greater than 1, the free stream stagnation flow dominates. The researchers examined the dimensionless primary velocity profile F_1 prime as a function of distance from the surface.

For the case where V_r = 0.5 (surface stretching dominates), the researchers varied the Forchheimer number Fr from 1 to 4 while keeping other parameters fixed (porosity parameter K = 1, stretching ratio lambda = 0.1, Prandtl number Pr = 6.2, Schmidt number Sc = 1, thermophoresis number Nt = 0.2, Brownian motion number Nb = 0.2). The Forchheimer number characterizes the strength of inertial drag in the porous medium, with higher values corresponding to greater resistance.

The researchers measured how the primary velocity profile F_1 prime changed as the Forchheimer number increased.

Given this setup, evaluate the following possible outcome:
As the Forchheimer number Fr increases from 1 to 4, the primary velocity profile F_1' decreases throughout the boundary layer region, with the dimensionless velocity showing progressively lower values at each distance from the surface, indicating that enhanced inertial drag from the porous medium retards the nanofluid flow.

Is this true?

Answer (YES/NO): NO